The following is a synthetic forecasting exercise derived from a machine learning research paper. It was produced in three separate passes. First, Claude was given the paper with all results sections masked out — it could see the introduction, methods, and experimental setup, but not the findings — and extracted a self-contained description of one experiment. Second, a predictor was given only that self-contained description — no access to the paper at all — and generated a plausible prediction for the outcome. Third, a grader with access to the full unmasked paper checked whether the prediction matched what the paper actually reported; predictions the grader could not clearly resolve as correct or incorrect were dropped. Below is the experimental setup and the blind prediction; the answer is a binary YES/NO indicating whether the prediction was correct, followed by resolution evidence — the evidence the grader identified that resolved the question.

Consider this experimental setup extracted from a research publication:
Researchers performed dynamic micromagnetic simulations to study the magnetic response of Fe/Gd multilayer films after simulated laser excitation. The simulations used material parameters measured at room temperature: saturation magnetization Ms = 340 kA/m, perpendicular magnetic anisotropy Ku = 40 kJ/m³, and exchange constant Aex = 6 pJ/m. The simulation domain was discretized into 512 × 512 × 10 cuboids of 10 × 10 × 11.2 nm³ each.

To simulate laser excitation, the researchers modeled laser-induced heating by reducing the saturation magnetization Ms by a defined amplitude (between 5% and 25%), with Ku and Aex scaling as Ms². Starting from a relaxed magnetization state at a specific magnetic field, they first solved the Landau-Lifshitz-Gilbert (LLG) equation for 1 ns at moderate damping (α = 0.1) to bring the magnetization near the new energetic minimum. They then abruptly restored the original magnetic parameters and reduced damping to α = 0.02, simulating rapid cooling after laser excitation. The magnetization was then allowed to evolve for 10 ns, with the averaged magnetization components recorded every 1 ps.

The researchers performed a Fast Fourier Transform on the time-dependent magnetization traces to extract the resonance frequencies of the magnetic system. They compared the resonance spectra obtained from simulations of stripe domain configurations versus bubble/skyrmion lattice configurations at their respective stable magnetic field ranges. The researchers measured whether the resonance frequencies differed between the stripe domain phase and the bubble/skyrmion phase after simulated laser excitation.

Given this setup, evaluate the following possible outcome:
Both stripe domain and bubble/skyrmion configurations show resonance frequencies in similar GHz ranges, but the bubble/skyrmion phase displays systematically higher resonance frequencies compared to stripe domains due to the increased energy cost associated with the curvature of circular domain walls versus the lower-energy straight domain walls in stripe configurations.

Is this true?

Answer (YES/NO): NO